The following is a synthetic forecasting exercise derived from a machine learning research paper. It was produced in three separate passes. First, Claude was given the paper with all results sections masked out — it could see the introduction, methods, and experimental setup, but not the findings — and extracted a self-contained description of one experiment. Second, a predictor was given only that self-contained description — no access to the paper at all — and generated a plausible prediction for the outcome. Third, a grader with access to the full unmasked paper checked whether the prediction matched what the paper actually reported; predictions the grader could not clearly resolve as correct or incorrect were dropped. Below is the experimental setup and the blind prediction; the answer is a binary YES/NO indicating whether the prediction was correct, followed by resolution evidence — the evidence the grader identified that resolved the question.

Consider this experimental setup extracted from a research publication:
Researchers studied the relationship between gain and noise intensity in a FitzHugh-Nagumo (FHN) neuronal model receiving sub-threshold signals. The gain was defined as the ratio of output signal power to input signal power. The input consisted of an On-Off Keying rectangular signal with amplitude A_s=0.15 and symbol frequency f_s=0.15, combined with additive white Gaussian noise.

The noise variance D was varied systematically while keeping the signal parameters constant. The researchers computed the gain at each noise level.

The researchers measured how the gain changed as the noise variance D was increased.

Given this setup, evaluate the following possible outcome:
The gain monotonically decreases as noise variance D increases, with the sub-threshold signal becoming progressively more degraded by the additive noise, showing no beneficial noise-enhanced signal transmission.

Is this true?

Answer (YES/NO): NO